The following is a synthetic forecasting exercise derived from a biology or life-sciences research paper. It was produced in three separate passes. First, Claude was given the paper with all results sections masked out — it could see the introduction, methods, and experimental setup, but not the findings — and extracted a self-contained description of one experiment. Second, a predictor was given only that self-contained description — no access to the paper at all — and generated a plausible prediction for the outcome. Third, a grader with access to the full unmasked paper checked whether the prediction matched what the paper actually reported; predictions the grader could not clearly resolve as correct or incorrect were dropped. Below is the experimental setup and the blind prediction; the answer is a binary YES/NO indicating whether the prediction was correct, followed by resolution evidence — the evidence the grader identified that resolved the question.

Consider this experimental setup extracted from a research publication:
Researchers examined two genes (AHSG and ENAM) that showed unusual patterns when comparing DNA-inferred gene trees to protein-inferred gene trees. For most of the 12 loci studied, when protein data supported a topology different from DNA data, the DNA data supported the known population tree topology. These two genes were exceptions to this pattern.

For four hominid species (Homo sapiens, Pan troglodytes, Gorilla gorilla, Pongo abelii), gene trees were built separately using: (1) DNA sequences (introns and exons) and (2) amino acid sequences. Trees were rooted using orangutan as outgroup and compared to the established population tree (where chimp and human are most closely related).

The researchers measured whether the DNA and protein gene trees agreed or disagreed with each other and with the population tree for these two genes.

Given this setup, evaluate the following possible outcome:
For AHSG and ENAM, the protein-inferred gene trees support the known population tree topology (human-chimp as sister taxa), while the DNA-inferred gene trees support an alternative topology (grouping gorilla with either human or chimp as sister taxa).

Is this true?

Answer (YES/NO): NO